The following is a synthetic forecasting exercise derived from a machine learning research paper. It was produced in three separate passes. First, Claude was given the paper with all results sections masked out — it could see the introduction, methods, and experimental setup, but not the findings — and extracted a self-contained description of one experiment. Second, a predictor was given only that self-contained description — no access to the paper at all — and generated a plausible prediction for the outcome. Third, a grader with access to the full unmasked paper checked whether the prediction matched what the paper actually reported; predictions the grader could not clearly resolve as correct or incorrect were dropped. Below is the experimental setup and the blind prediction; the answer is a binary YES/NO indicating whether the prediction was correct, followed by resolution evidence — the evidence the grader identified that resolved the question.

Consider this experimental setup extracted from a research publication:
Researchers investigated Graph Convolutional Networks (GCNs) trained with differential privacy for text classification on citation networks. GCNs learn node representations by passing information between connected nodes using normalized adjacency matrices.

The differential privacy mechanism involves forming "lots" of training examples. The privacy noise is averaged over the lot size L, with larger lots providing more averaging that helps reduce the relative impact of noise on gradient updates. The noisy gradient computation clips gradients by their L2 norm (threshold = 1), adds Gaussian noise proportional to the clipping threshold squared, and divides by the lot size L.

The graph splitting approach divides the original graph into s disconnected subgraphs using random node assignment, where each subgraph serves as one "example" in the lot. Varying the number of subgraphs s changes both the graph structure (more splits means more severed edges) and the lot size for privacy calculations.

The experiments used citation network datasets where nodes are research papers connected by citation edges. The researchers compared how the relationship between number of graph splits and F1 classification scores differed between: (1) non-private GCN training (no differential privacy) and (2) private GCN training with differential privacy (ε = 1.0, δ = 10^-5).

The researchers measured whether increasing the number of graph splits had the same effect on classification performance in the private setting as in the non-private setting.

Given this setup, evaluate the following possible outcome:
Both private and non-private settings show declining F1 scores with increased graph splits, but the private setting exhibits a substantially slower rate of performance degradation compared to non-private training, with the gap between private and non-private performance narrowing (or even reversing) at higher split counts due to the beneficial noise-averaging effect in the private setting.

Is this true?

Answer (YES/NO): NO